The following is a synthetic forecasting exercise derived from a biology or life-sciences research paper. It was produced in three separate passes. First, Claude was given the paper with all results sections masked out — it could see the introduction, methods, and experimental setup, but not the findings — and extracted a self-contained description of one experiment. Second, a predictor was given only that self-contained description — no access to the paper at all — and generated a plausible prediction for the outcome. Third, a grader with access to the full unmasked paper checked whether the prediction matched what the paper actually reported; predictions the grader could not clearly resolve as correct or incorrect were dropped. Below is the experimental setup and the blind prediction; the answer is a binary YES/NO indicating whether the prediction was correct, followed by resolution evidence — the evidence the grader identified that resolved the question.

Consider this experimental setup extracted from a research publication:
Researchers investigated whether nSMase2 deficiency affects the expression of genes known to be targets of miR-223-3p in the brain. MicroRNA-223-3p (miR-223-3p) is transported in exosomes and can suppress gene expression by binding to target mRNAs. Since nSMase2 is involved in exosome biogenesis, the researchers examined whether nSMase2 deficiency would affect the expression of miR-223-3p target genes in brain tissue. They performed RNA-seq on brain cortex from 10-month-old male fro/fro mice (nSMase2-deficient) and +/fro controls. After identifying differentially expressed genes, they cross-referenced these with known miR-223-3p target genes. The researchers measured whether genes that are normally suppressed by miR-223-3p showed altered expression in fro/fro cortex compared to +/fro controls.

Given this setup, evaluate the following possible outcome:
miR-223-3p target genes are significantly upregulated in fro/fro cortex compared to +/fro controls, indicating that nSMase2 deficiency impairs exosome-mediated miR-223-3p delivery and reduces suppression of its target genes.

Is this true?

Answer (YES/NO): YES